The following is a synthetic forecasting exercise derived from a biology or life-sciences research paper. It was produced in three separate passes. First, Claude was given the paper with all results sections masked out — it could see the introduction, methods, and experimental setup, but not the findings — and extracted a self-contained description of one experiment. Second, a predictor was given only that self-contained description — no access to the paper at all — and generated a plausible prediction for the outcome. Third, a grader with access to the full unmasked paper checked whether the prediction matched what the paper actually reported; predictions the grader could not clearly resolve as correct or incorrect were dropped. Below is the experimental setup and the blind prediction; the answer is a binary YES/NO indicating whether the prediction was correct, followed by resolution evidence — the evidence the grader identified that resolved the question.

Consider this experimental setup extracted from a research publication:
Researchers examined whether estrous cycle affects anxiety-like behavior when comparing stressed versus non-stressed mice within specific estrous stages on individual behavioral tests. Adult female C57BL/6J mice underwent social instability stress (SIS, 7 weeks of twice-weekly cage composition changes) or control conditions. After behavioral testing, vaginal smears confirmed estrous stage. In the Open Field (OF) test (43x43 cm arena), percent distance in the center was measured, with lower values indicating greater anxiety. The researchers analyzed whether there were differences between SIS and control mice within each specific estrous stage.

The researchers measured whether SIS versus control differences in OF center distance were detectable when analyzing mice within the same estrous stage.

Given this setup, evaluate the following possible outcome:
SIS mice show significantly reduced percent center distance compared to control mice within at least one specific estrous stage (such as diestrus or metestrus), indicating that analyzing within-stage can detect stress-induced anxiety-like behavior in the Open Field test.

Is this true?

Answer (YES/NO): NO